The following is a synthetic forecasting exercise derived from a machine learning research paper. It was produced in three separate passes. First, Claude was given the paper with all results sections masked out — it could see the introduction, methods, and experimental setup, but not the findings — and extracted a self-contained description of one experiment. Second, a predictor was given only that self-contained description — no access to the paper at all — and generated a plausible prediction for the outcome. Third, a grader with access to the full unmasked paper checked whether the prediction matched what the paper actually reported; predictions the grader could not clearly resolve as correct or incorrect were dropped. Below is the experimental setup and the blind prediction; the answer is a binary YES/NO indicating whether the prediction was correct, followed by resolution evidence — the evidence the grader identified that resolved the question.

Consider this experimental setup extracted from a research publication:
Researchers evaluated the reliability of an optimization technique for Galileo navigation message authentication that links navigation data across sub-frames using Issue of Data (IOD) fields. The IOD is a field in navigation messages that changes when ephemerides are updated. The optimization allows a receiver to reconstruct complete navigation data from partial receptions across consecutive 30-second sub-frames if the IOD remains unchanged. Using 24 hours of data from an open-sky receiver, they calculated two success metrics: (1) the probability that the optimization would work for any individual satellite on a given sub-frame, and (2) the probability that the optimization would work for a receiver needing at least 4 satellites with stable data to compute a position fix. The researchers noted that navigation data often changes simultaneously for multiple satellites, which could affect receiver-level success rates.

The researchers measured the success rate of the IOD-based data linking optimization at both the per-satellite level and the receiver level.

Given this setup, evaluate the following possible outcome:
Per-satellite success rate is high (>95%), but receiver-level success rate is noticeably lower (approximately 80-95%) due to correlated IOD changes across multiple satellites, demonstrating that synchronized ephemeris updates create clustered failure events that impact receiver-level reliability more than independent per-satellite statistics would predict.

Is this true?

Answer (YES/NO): NO